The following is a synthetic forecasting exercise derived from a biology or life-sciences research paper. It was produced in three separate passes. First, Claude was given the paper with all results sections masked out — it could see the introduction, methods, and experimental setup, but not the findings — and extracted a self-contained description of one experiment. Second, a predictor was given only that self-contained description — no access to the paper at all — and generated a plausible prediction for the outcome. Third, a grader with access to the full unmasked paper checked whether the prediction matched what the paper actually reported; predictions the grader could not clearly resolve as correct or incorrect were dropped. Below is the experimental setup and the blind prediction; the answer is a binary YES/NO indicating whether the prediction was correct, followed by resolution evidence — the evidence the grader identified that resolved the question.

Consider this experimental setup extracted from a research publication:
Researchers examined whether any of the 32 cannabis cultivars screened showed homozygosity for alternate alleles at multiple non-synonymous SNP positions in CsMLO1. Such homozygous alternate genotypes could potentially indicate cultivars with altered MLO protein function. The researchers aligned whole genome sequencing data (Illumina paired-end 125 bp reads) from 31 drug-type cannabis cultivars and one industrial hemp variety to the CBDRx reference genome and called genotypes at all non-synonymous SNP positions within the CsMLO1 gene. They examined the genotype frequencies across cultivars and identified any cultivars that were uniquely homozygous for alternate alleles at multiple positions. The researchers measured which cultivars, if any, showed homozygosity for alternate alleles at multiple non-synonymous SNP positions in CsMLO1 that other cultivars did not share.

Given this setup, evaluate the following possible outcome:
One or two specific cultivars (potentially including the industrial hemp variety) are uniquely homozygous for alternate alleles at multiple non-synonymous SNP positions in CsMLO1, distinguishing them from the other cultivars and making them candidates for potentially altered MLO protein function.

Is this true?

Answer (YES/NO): YES